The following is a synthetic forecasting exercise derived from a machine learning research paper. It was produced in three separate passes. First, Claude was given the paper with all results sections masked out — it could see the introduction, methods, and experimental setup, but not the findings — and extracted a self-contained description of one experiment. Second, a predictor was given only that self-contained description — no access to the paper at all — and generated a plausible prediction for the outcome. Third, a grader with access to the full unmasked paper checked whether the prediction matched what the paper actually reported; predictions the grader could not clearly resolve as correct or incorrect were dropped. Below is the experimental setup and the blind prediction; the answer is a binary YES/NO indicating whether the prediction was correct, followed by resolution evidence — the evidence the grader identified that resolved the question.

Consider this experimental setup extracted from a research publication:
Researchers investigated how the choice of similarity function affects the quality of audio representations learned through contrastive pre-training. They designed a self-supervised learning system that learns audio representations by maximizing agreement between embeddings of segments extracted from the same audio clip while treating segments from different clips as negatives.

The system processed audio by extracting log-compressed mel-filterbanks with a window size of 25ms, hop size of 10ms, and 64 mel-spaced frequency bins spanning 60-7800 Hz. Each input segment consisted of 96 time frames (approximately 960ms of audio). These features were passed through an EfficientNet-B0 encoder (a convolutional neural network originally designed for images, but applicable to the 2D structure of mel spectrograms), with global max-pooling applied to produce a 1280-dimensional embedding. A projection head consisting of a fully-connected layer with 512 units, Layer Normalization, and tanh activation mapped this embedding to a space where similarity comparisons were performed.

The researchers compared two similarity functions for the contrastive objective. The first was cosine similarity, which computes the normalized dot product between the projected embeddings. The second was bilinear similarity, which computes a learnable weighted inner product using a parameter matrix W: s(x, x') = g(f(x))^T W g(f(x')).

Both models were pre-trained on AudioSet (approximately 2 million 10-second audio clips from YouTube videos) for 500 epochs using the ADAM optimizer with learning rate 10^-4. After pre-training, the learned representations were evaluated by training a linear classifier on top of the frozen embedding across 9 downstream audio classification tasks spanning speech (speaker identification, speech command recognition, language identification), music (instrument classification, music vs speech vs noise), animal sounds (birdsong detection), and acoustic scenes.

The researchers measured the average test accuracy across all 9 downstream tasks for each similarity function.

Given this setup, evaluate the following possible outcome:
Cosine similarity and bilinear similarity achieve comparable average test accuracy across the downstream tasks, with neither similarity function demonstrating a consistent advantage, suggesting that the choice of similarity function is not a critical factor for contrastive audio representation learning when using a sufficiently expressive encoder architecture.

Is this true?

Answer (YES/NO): NO